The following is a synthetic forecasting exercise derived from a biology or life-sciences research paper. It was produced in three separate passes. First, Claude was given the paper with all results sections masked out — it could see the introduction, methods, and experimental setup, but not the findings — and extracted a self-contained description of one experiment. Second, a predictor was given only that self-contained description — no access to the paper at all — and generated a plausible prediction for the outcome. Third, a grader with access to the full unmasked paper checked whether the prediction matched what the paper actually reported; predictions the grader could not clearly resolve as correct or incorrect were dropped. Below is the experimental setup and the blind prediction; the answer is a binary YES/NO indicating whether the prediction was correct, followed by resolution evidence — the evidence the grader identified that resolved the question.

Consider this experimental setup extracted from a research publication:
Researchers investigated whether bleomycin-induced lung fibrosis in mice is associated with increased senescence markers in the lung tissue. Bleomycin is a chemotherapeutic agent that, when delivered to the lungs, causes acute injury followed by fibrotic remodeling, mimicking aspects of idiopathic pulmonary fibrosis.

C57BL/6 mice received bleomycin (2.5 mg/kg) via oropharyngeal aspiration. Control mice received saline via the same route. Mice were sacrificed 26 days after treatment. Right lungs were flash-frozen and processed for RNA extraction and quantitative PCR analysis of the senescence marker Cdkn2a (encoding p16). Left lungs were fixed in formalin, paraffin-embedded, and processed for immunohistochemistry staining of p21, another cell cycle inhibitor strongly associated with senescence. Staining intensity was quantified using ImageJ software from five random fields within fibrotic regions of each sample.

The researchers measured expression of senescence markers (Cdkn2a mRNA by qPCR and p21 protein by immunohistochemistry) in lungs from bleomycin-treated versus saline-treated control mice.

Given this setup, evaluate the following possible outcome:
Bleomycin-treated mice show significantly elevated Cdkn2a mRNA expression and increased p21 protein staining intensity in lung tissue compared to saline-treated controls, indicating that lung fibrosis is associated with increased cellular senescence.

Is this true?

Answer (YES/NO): YES